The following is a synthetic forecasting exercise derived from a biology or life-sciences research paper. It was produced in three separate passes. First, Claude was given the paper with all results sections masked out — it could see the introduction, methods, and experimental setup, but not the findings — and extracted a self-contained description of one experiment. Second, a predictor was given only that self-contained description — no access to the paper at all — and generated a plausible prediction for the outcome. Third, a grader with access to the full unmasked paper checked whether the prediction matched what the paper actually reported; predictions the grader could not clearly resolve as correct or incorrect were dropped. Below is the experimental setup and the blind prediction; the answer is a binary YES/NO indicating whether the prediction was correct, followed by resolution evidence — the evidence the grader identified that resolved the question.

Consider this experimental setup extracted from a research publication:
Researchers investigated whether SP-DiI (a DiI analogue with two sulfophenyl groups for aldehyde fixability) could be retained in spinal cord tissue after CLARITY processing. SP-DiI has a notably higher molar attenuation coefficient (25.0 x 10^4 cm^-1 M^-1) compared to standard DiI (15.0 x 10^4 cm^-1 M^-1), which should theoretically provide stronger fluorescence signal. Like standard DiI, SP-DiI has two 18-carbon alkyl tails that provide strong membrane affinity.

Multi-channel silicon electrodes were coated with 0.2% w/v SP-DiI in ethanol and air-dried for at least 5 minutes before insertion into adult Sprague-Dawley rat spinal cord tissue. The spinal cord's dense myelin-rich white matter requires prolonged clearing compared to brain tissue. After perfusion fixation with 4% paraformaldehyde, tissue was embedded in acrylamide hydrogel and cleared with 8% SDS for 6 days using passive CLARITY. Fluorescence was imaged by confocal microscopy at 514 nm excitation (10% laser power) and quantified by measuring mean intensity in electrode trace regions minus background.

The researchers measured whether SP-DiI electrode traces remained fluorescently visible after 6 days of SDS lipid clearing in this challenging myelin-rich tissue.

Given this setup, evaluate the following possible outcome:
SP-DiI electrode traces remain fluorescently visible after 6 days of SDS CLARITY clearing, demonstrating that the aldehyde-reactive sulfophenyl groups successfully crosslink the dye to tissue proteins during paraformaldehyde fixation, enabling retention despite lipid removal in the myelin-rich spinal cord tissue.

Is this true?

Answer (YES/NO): YES